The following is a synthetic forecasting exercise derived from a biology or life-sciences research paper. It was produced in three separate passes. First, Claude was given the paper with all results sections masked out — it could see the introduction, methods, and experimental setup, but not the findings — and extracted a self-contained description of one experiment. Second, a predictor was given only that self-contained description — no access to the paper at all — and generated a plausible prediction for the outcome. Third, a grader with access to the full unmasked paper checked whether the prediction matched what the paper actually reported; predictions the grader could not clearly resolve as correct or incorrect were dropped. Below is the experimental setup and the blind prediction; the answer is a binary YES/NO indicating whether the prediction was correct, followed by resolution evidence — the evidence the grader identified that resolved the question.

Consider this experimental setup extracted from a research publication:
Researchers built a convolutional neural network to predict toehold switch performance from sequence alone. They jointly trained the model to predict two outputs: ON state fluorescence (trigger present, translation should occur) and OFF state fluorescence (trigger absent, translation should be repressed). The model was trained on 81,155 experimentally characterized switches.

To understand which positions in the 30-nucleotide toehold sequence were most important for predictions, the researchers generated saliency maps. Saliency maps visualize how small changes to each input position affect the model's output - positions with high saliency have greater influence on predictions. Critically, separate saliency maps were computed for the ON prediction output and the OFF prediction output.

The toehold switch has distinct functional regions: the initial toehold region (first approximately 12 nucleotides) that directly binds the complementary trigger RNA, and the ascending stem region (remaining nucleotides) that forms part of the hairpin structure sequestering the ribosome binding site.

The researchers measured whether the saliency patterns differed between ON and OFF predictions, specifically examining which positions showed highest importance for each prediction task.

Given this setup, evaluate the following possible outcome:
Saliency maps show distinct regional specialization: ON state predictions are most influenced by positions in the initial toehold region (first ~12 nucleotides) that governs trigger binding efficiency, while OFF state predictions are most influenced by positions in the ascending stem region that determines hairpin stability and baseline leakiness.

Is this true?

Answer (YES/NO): NO